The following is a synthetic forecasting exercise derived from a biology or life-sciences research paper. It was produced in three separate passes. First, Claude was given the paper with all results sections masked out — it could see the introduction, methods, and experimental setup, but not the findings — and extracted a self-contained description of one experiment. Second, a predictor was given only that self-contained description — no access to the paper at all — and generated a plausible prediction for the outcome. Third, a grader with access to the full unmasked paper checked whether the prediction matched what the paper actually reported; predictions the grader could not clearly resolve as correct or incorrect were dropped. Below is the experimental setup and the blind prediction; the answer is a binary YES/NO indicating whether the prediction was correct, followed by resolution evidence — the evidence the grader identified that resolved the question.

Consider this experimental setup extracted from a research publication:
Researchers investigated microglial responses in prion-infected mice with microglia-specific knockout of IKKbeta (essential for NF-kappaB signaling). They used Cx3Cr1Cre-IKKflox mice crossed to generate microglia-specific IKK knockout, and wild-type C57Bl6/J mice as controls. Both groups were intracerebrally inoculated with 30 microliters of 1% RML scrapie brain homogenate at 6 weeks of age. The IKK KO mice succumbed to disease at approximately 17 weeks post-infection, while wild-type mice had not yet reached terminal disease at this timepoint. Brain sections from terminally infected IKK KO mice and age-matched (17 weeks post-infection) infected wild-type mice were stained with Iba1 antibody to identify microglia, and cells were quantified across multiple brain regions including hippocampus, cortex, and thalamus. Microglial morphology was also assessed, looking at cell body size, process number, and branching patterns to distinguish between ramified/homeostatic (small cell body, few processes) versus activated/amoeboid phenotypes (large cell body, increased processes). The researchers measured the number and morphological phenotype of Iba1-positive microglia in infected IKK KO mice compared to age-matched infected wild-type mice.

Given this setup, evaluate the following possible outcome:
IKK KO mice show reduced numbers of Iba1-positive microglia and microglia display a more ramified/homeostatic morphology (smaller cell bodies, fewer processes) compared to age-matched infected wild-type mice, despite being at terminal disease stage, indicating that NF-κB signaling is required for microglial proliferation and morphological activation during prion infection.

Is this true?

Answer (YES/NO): NO